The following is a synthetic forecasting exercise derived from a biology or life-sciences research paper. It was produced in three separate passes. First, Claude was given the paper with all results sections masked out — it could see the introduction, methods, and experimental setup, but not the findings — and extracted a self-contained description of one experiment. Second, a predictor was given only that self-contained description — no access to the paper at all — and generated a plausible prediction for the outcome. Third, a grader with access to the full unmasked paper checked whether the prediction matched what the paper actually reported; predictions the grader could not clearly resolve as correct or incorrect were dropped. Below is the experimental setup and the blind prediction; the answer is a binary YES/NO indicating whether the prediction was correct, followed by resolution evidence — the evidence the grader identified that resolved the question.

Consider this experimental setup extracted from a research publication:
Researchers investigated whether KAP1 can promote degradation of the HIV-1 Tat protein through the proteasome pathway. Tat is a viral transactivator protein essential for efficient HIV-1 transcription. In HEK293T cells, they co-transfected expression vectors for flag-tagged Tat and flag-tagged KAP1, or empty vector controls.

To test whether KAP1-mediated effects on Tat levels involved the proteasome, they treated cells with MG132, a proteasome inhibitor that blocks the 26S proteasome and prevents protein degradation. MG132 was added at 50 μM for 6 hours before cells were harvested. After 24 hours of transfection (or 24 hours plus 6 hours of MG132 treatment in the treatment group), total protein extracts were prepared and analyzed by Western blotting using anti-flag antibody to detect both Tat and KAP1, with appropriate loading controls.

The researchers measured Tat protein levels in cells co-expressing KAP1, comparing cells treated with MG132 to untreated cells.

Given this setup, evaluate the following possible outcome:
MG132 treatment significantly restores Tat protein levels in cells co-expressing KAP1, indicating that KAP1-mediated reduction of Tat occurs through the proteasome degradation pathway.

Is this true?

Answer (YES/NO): YES